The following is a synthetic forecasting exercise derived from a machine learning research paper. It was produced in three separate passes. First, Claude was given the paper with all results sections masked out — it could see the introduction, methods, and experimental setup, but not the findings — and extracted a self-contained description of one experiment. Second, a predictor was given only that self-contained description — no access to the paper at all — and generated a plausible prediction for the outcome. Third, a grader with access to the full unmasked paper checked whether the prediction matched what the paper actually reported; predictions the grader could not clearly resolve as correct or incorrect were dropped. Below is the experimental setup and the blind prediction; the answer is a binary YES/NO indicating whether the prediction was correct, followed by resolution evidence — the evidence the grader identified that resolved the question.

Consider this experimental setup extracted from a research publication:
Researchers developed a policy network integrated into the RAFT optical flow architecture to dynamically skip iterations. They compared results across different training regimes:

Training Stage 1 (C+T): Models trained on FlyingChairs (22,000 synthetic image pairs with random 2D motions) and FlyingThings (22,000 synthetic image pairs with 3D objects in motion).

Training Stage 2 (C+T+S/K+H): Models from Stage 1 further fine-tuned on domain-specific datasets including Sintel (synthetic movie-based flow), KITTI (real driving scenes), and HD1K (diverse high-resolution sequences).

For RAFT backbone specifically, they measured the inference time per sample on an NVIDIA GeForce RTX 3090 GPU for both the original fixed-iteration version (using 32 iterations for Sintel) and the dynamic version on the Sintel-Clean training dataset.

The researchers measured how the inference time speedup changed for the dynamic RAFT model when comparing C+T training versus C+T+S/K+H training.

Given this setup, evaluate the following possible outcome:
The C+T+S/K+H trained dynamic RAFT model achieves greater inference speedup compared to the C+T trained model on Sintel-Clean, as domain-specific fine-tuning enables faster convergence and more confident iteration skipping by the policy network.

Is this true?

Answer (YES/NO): YES